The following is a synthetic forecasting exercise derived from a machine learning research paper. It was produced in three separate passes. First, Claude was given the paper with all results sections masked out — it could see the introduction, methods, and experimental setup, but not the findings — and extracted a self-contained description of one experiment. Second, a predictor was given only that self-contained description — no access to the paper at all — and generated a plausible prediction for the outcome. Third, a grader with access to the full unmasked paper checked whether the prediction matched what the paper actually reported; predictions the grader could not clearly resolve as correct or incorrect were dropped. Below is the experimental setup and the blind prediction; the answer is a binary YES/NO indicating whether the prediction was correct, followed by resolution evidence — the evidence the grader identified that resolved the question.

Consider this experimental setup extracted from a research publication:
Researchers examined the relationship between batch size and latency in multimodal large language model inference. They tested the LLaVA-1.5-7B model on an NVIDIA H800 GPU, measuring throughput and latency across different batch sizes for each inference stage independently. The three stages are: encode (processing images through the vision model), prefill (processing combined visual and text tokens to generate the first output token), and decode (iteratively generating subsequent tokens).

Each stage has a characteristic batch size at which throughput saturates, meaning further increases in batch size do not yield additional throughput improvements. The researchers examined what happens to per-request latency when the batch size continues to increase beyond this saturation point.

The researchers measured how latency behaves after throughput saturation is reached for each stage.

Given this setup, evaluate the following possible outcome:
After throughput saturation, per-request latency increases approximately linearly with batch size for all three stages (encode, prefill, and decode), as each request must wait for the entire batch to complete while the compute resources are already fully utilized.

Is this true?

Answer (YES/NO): YES